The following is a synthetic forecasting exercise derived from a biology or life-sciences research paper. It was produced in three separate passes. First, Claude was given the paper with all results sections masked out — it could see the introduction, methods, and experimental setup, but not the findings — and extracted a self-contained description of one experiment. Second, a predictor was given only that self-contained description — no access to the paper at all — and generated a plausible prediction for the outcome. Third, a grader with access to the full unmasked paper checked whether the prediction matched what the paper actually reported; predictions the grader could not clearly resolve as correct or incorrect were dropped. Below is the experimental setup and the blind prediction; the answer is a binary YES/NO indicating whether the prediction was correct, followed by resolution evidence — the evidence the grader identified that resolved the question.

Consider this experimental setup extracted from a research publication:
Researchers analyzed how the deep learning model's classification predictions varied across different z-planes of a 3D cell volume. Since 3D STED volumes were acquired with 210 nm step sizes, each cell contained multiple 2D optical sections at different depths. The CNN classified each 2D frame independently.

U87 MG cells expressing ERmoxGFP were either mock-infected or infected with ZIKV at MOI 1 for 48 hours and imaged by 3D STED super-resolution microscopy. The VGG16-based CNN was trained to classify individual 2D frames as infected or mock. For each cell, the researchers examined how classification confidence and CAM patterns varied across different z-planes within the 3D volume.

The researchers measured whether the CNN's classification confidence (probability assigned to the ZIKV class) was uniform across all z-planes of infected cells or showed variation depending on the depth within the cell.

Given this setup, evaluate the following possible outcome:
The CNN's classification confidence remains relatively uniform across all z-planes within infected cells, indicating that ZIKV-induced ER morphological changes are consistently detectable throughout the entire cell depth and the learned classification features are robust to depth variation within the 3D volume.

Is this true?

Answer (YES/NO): NO